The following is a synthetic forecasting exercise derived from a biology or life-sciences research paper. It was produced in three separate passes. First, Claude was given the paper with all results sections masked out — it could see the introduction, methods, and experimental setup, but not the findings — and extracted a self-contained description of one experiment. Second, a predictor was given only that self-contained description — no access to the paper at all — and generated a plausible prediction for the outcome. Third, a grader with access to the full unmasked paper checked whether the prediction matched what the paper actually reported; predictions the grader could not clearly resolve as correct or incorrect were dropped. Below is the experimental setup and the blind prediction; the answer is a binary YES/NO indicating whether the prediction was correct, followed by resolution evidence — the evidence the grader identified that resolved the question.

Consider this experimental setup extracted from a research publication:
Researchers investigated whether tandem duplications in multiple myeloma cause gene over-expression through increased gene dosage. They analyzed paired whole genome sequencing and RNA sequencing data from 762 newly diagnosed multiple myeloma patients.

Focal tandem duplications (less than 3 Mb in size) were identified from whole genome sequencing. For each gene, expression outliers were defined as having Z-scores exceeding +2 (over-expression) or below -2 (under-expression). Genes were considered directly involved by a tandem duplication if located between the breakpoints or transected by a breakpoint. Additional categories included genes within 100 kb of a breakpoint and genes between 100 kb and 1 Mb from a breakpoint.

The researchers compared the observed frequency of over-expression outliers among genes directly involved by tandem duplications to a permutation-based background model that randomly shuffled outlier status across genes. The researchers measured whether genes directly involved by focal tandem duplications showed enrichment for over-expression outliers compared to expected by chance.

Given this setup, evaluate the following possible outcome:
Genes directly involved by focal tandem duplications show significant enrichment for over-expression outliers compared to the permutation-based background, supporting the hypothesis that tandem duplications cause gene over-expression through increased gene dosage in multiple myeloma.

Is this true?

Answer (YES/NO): YES